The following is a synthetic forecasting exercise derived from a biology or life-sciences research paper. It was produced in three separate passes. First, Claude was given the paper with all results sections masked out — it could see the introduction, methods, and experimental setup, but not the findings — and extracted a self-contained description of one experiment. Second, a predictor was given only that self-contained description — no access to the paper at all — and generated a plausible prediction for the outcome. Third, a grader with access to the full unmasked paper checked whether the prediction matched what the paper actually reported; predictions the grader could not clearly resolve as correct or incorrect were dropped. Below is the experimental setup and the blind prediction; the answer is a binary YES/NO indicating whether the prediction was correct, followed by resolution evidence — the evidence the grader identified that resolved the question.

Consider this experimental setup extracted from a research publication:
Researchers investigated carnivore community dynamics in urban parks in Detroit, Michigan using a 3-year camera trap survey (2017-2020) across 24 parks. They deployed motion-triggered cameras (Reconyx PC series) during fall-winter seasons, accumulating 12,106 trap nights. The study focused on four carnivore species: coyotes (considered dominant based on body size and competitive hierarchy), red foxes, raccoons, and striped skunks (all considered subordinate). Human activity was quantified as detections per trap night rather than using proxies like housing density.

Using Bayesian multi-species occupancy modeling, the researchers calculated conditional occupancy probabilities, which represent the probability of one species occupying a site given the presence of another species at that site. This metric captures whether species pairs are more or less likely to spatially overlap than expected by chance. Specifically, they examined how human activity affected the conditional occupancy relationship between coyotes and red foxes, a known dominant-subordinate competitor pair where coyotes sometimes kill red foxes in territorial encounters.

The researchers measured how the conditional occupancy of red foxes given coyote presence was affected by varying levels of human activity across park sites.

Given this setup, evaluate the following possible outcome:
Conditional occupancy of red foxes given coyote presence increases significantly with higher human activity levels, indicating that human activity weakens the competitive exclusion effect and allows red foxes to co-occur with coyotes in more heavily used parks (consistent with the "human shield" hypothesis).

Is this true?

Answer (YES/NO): NO